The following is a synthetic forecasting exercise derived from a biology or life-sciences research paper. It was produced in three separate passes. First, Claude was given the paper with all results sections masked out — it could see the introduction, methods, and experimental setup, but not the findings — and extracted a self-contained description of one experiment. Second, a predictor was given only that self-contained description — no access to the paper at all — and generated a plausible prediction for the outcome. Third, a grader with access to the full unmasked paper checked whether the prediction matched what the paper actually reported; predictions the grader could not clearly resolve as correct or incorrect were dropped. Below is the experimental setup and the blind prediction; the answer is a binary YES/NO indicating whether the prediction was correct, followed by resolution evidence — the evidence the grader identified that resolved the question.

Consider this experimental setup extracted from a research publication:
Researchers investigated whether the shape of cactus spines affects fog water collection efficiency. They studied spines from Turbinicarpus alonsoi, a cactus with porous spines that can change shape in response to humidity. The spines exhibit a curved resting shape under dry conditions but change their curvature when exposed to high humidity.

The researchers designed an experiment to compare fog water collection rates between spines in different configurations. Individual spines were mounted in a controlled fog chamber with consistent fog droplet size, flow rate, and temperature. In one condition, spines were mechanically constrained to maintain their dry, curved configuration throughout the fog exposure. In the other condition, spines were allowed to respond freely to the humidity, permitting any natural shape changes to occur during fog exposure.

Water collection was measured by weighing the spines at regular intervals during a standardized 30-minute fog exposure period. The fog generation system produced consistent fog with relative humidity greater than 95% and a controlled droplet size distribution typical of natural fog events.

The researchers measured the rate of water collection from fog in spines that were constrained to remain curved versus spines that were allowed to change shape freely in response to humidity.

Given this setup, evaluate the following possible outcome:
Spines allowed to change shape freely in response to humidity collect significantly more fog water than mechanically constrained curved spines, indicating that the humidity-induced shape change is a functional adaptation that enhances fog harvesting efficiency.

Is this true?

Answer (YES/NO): YES